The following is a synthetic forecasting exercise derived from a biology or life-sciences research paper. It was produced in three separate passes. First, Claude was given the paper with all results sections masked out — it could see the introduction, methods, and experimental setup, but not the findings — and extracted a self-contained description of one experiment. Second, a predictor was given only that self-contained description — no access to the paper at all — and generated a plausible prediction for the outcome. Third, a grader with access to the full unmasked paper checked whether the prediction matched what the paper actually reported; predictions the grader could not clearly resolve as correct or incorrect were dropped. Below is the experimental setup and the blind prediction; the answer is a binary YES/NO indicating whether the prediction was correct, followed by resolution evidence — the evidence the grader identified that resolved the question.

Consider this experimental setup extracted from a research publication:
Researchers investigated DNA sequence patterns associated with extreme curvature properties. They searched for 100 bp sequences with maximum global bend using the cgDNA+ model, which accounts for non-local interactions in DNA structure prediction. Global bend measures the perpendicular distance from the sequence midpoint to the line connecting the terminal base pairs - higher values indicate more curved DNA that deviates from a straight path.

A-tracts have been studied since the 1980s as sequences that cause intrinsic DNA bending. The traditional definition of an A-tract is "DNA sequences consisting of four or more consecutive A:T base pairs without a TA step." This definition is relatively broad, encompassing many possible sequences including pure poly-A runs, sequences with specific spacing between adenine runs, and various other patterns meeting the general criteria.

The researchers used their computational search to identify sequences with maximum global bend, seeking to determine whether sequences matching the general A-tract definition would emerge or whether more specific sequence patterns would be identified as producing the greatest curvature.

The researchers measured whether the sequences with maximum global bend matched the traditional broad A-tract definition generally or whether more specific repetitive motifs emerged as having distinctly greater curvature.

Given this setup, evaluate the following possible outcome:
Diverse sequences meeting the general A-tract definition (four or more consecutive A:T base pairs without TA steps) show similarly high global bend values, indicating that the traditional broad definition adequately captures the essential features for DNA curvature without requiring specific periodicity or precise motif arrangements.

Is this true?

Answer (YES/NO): NO